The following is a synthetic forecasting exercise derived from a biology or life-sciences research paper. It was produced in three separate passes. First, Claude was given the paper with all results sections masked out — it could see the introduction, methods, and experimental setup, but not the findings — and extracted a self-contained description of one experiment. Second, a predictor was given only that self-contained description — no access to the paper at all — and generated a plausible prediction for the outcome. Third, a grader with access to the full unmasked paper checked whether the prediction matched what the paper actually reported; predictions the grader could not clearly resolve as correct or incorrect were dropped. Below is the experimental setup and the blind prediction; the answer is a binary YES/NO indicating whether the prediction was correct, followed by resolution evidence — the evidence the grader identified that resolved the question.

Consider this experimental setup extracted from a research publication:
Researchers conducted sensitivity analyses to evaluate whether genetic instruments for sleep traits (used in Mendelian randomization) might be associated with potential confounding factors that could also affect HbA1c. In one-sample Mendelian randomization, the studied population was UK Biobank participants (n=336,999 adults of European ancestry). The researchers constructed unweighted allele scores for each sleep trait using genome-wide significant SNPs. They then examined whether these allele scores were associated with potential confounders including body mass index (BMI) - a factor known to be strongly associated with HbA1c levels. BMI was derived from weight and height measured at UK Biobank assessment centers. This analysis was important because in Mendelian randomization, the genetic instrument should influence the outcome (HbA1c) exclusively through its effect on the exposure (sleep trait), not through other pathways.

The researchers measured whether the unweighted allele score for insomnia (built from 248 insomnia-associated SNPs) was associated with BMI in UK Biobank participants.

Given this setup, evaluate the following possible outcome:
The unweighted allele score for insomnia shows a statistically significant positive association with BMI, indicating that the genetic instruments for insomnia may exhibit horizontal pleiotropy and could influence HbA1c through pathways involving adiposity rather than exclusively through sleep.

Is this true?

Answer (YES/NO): YES